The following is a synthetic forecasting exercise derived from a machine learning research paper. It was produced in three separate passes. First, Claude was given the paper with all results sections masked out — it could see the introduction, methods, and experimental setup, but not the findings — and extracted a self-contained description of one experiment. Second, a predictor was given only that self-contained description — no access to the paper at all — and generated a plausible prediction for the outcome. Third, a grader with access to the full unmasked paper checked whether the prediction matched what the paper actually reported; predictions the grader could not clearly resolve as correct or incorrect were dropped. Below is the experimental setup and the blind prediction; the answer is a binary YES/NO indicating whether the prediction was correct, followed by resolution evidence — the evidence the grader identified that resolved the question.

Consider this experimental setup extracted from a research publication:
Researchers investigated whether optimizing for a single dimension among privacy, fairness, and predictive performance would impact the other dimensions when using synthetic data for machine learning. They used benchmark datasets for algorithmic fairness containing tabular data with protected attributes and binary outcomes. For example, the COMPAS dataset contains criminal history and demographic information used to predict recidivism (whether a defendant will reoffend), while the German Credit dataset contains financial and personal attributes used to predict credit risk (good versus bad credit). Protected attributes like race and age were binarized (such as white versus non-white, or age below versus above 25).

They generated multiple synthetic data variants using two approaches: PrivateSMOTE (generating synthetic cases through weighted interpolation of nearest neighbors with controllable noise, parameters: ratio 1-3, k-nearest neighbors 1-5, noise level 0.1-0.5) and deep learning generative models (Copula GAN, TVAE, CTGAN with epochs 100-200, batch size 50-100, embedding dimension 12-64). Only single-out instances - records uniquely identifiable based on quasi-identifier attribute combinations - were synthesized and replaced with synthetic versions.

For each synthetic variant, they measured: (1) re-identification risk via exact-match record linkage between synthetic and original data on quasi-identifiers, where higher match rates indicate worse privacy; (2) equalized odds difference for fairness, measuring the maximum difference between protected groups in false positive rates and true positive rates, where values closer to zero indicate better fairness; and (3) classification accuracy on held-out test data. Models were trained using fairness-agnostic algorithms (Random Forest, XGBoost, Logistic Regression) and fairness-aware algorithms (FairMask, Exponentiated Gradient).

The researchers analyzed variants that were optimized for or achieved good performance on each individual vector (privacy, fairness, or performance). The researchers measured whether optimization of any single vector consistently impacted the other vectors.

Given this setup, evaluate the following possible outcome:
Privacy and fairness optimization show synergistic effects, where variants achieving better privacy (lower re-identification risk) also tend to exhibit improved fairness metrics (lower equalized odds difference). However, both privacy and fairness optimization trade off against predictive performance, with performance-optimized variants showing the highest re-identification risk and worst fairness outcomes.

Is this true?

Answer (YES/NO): NO